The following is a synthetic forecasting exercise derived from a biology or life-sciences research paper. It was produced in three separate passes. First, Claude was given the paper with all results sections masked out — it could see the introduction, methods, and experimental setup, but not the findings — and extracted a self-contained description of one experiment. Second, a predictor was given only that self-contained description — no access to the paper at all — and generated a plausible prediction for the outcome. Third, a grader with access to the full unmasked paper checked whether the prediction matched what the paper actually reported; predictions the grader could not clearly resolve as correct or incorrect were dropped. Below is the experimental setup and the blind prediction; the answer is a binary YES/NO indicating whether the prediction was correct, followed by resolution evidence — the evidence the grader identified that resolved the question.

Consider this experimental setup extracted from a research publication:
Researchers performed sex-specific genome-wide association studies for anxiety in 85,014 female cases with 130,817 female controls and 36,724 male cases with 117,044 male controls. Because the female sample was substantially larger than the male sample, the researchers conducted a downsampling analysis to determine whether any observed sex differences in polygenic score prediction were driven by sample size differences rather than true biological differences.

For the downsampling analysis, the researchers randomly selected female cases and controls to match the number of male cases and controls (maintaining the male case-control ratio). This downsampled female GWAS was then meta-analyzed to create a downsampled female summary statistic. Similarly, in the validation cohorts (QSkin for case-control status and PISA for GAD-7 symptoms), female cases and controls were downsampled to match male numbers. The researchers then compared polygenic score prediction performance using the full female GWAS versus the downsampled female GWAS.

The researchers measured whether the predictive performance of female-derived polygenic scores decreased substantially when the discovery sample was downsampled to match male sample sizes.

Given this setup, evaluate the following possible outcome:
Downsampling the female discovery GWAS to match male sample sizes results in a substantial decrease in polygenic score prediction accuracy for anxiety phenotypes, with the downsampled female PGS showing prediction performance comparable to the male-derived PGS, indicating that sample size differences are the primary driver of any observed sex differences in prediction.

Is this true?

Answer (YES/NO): NO